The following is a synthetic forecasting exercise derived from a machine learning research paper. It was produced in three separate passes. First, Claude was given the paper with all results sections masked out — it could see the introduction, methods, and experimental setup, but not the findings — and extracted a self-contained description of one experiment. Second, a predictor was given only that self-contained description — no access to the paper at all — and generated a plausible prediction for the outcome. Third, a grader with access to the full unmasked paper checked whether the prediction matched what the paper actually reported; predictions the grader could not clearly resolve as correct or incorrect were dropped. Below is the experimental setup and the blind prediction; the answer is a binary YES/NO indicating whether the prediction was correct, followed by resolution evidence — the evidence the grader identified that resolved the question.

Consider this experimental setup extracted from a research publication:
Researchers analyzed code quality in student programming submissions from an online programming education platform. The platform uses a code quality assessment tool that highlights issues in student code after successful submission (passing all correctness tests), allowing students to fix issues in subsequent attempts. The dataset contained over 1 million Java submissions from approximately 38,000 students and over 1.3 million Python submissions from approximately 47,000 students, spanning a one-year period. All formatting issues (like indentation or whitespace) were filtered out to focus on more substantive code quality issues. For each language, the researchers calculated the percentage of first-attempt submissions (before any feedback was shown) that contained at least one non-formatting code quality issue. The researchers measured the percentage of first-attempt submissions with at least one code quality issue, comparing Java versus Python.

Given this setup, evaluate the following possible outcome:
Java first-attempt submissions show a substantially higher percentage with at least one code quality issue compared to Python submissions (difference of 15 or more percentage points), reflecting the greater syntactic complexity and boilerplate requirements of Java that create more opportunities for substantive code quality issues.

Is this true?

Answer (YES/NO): NO